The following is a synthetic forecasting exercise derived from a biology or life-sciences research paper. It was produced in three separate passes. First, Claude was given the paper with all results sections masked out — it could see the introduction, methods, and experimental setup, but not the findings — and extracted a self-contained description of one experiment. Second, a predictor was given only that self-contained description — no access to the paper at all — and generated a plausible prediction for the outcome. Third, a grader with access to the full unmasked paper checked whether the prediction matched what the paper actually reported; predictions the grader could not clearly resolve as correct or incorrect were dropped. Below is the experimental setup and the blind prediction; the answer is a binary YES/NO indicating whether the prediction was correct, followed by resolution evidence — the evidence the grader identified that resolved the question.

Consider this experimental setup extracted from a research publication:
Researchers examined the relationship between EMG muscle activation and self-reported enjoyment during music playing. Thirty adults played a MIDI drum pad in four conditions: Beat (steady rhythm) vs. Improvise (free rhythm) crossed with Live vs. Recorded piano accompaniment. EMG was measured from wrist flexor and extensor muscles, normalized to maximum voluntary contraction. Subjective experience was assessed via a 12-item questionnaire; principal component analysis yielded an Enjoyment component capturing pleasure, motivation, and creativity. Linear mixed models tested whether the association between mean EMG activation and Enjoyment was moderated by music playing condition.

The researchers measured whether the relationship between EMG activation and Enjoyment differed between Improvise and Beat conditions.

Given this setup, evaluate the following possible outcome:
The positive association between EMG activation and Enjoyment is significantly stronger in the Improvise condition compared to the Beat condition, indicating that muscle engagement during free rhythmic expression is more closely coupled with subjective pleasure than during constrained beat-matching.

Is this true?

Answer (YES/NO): YES